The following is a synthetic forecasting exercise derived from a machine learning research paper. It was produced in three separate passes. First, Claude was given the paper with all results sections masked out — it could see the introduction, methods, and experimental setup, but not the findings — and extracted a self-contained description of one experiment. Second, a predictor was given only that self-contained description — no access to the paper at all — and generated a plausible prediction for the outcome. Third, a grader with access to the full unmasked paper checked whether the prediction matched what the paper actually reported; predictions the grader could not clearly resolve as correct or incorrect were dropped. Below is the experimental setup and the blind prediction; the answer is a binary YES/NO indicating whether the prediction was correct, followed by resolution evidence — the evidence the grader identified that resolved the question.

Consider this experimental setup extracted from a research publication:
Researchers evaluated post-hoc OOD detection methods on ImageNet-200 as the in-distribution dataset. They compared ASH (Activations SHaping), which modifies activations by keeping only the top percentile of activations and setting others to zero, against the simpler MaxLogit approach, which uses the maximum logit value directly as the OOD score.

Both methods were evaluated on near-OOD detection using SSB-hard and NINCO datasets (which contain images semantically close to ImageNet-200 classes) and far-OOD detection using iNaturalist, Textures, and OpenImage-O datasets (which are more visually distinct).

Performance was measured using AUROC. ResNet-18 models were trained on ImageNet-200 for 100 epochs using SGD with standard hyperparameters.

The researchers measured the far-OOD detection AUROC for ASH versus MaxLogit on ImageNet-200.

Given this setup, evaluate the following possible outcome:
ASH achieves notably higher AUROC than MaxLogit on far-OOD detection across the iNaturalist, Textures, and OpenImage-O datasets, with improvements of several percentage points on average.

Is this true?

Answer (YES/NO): YES